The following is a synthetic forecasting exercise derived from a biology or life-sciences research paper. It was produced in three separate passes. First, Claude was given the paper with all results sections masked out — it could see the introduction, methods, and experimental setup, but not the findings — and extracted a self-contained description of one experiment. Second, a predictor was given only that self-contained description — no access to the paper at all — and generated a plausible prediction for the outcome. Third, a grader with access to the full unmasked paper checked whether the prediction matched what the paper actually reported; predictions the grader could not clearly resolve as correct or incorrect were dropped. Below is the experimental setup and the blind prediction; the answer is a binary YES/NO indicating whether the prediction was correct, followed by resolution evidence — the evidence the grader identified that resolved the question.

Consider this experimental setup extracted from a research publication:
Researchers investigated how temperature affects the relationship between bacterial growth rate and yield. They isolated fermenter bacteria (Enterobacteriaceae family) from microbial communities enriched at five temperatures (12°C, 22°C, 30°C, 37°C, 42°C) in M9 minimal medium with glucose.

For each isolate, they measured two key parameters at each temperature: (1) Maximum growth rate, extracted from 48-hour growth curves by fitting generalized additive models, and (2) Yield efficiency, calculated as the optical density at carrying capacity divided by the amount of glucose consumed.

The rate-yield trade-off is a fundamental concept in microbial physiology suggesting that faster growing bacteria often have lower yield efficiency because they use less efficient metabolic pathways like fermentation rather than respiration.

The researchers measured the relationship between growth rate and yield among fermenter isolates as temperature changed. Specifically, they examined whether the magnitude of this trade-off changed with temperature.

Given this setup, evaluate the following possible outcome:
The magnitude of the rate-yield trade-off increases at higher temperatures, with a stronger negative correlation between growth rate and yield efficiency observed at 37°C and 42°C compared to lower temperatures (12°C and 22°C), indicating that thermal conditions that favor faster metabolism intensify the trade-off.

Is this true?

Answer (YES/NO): NO